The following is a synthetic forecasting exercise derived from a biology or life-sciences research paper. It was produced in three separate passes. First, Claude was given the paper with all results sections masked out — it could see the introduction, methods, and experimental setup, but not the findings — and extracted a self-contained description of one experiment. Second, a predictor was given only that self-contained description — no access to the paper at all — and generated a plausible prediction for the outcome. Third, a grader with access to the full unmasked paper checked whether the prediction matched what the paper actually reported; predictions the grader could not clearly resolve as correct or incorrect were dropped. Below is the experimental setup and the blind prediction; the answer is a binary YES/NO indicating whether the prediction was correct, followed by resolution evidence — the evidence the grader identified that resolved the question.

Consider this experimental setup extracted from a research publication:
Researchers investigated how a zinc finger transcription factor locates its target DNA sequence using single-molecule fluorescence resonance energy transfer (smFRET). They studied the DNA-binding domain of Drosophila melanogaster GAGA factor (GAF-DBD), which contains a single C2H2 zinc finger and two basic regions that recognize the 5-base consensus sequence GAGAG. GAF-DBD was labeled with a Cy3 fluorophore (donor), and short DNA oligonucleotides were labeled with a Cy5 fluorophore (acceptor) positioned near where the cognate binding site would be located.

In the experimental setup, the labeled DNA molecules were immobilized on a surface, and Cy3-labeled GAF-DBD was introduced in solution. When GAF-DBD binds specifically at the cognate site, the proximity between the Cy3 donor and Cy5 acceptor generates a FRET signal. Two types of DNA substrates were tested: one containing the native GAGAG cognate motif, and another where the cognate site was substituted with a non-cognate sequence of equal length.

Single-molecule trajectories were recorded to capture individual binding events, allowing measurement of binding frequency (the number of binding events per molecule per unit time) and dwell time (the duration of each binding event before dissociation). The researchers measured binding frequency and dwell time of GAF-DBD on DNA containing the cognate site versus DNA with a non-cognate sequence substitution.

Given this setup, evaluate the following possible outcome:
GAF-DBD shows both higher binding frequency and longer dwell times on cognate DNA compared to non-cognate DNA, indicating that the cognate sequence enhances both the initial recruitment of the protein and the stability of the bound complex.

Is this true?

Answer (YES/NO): YES